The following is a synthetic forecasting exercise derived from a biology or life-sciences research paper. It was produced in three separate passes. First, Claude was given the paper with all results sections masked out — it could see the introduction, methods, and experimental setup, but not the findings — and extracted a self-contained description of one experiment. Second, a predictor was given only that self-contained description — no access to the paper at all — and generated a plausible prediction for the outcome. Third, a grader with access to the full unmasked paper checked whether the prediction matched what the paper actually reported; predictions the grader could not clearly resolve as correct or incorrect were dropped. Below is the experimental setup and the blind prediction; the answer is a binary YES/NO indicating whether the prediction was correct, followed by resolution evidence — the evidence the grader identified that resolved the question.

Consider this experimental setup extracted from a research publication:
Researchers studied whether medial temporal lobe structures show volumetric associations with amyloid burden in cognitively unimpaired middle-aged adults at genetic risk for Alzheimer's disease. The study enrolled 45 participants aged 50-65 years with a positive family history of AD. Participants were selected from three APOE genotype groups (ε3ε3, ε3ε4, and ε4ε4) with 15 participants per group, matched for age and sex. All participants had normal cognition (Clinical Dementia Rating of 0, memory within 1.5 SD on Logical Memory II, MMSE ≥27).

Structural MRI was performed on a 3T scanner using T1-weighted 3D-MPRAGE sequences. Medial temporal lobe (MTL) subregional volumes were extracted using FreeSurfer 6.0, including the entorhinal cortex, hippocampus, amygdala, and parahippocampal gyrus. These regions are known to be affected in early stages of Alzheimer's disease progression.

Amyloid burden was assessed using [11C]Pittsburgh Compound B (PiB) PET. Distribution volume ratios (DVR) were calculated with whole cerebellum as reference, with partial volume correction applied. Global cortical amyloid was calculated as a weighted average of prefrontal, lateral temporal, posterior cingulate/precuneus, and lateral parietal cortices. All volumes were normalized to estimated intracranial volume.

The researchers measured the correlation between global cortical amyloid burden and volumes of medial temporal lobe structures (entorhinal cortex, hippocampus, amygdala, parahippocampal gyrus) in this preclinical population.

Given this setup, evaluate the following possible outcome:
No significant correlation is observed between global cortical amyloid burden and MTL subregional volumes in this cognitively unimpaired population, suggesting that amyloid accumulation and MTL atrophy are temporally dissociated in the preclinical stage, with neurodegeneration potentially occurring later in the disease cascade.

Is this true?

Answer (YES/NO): YES